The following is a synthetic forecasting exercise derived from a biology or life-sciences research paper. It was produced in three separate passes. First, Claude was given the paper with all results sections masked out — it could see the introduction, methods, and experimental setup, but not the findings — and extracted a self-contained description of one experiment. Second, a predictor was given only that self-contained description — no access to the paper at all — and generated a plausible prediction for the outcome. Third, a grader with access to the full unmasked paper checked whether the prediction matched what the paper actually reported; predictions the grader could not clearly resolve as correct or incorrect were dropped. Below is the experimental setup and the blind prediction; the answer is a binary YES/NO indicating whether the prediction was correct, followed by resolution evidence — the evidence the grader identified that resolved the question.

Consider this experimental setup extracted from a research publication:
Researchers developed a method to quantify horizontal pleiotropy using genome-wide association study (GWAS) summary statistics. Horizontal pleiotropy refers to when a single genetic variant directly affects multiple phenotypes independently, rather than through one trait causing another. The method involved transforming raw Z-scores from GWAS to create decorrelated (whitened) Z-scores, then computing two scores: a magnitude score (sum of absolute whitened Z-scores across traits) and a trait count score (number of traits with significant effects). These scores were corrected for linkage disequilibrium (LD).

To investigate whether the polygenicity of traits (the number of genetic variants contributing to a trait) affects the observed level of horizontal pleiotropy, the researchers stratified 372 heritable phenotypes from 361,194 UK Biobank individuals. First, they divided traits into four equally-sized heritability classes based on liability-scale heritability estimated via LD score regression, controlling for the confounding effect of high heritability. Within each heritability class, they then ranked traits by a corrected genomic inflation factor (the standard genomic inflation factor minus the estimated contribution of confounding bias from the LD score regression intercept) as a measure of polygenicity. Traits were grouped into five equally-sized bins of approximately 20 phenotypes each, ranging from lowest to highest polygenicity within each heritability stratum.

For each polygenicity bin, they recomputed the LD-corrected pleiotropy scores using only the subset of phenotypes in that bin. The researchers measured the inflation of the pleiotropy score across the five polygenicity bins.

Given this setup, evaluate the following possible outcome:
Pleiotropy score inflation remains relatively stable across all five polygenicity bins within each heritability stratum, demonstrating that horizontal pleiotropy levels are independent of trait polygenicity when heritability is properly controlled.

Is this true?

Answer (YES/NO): NO